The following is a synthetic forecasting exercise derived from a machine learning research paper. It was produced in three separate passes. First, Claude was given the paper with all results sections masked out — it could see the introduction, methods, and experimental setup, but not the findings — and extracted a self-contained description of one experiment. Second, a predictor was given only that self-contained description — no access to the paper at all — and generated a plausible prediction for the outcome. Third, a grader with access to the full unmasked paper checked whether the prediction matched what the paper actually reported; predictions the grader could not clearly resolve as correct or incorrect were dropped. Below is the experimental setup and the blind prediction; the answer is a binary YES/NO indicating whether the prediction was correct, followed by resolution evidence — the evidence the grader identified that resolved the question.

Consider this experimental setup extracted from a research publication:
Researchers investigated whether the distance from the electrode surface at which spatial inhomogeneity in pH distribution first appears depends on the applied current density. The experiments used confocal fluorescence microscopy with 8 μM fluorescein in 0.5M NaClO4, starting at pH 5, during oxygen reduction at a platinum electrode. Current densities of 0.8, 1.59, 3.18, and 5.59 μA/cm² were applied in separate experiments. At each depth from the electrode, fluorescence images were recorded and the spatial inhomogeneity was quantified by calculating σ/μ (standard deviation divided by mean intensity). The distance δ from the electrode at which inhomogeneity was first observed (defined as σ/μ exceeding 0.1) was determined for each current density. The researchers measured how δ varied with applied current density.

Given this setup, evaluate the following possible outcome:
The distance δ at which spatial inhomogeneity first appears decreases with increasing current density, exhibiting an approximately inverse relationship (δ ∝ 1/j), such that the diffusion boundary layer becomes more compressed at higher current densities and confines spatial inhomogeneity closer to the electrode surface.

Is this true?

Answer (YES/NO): NO